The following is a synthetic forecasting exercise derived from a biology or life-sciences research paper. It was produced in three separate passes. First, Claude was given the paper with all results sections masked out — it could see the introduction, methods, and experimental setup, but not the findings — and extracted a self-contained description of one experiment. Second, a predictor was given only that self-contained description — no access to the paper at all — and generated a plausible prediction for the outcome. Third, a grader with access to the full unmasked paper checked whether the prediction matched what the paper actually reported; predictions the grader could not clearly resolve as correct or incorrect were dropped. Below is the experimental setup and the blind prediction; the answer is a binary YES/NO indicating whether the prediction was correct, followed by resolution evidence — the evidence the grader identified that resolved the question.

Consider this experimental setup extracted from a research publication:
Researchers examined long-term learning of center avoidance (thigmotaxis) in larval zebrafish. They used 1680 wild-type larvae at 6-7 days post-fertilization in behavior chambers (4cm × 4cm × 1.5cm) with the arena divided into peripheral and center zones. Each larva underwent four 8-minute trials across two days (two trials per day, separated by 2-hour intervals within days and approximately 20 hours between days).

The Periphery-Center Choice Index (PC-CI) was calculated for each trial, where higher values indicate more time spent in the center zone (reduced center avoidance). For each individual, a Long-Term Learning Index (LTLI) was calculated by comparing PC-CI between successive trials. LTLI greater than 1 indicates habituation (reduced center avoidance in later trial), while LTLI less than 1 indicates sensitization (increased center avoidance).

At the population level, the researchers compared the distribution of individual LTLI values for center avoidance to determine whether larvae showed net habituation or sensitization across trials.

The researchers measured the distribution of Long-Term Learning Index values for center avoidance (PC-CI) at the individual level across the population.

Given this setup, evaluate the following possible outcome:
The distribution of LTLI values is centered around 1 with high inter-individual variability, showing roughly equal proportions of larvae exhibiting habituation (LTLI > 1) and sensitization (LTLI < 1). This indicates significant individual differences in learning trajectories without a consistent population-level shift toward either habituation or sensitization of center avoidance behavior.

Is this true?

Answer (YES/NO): NO